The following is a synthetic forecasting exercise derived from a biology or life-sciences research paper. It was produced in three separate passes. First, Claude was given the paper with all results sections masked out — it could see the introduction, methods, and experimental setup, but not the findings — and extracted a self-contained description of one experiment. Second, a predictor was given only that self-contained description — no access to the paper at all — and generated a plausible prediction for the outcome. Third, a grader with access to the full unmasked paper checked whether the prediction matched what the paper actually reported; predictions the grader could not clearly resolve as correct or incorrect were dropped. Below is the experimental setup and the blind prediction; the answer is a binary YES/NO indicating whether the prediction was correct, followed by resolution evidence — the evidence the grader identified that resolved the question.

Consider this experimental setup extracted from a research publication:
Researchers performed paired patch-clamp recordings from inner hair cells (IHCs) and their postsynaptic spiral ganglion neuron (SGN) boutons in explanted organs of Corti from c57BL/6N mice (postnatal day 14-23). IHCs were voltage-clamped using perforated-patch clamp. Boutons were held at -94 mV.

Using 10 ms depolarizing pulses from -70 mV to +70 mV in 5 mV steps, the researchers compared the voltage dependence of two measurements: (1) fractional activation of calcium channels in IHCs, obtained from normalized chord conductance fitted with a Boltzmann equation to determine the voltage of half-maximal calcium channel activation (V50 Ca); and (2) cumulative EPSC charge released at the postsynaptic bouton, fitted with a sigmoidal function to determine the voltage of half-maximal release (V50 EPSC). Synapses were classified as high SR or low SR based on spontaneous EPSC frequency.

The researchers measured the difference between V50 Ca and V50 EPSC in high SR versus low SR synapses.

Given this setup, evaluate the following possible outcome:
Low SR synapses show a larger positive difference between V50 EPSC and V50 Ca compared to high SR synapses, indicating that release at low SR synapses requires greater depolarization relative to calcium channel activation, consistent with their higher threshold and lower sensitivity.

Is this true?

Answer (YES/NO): YES